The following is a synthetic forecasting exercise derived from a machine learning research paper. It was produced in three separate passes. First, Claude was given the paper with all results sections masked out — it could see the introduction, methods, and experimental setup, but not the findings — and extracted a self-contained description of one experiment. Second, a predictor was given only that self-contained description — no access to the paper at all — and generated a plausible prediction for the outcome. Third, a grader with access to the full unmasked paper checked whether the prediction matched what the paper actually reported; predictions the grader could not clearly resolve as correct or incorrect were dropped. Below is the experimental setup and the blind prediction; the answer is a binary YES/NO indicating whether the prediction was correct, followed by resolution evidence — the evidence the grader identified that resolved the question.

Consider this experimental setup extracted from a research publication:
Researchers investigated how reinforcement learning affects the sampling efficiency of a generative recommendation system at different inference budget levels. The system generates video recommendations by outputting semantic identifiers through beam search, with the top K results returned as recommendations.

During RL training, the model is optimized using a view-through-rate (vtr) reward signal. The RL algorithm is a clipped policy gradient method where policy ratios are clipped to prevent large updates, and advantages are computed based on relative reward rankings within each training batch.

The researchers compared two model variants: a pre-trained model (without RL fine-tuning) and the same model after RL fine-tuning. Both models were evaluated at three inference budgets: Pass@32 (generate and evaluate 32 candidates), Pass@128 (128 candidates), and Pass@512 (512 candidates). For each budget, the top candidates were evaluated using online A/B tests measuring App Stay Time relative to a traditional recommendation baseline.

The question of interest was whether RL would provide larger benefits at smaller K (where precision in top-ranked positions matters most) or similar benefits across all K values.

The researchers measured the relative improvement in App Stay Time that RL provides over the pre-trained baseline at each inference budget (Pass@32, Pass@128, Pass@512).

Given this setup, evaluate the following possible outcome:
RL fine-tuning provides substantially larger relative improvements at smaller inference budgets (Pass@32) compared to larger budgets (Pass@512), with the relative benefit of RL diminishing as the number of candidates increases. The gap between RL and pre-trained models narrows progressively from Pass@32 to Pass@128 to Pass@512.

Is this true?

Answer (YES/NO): YES